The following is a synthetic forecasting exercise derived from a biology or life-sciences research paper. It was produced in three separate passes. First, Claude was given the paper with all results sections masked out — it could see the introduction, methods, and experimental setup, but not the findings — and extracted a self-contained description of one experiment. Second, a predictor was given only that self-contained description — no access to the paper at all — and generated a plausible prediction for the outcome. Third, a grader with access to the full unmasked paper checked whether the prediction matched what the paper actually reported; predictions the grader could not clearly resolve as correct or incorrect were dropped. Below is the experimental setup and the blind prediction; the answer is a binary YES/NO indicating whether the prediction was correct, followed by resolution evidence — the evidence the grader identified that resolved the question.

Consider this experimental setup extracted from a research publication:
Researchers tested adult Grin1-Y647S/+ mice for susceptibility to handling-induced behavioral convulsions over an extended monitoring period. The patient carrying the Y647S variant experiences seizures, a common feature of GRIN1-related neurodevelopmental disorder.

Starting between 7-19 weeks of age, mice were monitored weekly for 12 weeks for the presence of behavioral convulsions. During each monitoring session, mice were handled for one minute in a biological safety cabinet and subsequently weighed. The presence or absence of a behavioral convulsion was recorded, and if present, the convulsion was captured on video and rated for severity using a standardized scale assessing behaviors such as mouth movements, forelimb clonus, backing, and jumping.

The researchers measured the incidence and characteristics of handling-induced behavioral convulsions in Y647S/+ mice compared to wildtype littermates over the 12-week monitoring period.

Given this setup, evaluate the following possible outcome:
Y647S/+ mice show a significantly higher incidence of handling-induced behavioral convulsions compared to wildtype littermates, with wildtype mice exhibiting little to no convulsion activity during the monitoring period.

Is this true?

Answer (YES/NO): YES